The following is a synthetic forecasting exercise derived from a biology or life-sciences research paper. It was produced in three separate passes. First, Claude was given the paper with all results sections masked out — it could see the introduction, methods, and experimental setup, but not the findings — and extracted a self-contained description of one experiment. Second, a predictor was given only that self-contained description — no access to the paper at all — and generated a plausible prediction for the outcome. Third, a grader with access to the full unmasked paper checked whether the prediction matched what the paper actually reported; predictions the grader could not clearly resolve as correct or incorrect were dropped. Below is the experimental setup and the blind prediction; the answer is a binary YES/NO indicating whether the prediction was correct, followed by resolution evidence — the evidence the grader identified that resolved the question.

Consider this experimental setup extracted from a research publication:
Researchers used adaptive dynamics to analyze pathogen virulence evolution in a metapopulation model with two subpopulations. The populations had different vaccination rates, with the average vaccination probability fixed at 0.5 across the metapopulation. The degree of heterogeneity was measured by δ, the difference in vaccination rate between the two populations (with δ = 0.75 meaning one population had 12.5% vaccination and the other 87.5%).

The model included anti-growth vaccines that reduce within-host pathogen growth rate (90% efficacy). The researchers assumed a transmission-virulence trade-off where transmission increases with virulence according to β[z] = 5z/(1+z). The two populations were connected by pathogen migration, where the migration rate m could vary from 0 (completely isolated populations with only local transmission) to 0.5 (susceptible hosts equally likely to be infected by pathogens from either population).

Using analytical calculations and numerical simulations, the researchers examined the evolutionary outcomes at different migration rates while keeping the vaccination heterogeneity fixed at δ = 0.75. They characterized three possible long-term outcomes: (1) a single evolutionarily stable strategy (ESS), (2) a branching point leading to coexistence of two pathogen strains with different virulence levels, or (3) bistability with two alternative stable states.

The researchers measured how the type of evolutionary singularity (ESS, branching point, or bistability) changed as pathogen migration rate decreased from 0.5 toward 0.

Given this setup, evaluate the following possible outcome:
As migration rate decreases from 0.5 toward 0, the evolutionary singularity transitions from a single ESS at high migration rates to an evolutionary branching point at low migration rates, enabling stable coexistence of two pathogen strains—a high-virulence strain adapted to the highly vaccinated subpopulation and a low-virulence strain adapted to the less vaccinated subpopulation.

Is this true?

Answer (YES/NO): NO